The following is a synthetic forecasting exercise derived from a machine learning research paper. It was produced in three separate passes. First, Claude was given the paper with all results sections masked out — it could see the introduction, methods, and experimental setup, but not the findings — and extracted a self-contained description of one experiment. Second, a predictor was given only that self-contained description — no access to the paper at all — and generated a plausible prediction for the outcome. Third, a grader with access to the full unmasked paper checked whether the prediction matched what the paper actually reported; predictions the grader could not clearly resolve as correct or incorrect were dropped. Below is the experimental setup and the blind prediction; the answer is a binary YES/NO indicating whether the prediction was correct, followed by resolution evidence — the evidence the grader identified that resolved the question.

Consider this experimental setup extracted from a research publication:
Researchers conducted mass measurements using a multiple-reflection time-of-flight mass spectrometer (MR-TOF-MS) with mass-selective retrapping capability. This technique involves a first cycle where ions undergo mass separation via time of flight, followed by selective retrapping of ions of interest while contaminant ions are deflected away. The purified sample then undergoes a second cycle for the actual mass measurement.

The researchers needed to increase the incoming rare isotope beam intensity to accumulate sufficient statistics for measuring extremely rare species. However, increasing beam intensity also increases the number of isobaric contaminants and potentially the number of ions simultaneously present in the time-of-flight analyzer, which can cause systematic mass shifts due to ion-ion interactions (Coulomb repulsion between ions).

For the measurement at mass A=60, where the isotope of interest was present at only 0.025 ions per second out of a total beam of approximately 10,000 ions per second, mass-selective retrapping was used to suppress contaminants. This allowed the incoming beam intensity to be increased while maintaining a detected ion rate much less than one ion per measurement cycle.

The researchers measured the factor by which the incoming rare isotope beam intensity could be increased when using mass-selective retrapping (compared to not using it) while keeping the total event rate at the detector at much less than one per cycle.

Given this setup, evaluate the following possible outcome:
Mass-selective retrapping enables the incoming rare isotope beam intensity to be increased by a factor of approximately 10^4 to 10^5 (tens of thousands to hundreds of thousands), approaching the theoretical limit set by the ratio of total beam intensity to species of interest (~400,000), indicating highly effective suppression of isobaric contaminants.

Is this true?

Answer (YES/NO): NO